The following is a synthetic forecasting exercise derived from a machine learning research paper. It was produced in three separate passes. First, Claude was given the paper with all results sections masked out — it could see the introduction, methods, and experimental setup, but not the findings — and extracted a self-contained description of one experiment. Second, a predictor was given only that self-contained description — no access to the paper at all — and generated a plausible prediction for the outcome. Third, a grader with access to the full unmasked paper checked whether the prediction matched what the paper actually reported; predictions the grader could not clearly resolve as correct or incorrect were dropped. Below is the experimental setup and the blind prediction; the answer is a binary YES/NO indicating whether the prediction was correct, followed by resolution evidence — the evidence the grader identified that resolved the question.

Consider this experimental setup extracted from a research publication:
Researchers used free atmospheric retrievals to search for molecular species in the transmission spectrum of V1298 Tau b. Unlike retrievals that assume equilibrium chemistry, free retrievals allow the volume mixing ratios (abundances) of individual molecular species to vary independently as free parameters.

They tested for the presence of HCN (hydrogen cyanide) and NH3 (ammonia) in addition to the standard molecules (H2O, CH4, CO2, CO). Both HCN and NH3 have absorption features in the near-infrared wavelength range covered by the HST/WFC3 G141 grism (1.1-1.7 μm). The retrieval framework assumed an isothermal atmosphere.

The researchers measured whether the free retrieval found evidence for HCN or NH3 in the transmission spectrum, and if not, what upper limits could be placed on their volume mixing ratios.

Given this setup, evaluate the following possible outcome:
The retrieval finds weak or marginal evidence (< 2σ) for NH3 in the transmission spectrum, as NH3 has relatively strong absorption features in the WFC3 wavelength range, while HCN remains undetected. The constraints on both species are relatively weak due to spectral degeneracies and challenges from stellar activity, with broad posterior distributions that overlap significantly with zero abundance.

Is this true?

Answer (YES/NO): NO